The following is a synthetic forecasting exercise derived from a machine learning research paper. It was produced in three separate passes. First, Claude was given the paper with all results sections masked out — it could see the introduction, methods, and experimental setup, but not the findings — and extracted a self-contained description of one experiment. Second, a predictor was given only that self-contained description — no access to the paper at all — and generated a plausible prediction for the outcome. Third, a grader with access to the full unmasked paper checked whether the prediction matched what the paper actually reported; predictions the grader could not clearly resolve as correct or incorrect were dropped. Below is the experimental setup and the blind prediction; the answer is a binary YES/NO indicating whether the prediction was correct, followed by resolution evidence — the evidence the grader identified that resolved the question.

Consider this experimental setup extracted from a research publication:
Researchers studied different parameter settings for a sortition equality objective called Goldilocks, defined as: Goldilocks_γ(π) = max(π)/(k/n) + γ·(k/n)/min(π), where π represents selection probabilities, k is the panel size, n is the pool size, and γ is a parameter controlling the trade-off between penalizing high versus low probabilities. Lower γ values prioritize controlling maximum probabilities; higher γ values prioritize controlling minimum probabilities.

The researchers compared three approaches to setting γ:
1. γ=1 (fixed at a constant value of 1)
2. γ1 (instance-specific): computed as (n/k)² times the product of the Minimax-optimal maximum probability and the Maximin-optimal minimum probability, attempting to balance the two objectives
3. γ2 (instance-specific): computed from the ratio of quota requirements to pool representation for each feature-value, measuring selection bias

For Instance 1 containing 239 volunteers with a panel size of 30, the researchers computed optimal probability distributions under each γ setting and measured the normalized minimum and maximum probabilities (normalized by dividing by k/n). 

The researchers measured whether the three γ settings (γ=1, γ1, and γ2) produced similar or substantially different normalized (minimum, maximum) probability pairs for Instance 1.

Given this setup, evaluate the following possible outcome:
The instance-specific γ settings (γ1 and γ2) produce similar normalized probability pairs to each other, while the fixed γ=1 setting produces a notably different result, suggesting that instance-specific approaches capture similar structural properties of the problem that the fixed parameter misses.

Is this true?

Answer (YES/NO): NO